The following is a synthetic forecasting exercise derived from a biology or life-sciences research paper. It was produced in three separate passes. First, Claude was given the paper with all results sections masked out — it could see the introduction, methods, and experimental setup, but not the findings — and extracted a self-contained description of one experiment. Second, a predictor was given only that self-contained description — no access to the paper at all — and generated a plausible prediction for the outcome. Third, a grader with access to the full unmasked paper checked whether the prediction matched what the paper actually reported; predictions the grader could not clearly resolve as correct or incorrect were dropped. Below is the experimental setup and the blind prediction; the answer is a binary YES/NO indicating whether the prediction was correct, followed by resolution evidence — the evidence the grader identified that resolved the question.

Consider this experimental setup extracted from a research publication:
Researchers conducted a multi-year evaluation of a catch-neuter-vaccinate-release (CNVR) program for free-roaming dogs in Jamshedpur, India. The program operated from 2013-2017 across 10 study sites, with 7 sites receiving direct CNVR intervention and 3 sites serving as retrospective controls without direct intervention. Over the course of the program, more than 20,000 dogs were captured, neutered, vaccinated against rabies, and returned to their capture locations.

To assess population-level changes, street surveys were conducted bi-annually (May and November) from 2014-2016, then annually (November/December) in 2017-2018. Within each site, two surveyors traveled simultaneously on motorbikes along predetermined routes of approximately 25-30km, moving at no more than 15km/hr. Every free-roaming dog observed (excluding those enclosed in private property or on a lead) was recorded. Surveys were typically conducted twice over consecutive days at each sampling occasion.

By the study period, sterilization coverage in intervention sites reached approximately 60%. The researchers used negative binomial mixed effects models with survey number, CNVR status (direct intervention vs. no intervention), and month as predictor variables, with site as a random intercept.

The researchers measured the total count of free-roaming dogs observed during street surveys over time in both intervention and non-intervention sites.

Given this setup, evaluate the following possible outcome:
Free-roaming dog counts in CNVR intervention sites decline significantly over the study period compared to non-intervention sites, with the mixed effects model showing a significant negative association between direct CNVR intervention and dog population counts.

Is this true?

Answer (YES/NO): NO